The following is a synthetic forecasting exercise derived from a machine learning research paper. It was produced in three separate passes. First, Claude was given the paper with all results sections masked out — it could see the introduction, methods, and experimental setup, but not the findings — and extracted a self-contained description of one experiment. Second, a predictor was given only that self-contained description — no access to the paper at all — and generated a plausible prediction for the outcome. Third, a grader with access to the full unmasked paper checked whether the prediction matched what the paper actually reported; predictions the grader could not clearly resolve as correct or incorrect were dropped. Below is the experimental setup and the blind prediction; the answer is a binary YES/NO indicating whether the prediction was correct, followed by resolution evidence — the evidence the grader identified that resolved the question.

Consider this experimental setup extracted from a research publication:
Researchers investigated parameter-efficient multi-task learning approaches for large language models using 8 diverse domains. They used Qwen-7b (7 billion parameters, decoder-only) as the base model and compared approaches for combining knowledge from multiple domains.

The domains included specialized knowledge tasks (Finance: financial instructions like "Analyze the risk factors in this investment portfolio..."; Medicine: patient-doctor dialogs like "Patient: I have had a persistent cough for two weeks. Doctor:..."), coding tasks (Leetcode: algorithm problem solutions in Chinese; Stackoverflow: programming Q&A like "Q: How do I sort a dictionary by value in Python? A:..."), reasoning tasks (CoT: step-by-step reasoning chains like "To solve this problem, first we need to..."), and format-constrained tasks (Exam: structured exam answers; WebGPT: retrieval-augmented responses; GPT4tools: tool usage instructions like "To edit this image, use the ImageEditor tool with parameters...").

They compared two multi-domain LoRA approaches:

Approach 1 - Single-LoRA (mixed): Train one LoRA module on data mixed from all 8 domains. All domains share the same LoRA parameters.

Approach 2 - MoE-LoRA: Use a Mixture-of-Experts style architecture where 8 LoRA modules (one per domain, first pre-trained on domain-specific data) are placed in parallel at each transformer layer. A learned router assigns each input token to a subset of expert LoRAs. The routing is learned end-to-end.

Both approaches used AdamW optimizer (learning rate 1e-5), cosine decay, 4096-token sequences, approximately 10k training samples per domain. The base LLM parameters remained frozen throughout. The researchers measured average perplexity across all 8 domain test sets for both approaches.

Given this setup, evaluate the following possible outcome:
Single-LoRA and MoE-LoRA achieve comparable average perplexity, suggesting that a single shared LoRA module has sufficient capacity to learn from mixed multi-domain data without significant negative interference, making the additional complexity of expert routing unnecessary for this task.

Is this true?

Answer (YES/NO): YES